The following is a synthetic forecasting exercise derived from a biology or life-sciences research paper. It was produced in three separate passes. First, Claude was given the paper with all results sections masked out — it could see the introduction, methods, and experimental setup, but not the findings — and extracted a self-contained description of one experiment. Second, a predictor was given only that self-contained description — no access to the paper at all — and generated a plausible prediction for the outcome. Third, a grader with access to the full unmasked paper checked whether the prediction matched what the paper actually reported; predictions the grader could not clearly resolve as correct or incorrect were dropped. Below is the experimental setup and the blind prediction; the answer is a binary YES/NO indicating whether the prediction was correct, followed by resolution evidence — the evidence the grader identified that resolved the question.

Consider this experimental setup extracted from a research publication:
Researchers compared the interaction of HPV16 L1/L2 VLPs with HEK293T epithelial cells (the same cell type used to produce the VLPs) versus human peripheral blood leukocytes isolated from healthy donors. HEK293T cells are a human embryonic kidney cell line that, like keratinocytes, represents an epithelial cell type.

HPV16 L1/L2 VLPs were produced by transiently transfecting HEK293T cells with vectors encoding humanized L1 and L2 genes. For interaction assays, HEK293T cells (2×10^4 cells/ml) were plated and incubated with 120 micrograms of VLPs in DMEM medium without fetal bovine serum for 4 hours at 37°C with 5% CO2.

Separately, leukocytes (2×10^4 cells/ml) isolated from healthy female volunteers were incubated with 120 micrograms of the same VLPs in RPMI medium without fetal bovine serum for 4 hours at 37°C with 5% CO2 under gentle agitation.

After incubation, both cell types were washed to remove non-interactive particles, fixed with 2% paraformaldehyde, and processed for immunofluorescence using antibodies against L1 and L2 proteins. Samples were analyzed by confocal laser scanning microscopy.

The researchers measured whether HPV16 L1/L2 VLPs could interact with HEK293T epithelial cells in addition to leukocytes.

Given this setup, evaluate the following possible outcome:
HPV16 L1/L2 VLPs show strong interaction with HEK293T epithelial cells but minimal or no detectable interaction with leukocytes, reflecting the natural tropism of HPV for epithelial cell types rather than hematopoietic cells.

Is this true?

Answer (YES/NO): NO